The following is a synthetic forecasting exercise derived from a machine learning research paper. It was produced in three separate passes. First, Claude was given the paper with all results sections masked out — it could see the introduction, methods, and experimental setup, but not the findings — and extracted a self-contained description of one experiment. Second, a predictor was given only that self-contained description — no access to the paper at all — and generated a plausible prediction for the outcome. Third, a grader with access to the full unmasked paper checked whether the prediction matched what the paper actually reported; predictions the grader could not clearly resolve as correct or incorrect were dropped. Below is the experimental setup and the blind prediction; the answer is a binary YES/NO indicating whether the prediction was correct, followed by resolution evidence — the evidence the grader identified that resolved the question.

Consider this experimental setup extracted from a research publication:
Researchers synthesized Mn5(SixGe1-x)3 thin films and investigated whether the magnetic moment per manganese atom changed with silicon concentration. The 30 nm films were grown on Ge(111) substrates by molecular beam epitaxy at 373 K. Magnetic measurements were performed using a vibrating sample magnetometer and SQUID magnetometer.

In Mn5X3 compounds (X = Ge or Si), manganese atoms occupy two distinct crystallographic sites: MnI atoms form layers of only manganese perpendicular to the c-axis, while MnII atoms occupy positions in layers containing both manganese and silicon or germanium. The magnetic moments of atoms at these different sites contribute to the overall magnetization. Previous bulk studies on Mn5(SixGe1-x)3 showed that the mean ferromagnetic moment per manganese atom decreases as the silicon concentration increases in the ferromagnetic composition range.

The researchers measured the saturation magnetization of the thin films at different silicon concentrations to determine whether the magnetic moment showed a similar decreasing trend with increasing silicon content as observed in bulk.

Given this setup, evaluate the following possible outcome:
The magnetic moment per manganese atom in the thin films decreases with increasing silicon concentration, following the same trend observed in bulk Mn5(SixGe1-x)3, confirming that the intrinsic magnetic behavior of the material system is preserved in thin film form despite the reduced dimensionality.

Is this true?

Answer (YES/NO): NO